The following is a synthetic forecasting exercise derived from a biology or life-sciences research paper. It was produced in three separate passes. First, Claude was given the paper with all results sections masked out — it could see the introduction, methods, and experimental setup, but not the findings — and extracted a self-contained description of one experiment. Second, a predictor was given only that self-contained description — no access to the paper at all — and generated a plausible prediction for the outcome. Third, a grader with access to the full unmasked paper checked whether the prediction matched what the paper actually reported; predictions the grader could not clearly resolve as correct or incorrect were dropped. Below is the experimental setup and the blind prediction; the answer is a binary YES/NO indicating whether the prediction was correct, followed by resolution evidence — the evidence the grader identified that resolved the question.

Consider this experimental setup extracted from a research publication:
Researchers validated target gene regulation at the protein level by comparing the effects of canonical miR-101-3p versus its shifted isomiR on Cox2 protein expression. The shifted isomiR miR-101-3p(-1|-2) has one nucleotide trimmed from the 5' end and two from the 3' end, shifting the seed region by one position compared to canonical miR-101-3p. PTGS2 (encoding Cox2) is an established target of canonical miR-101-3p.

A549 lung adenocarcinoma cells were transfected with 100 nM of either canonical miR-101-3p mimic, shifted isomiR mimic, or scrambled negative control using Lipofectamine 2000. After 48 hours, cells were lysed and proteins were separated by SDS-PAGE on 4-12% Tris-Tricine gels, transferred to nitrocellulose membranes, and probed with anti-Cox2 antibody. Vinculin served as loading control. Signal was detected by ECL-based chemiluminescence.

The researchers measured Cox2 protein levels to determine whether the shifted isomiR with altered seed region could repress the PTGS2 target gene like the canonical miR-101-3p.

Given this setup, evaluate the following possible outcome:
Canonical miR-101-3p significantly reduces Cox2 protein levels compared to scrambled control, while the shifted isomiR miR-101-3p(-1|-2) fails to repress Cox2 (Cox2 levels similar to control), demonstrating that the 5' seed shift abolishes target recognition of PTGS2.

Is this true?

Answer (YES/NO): YES